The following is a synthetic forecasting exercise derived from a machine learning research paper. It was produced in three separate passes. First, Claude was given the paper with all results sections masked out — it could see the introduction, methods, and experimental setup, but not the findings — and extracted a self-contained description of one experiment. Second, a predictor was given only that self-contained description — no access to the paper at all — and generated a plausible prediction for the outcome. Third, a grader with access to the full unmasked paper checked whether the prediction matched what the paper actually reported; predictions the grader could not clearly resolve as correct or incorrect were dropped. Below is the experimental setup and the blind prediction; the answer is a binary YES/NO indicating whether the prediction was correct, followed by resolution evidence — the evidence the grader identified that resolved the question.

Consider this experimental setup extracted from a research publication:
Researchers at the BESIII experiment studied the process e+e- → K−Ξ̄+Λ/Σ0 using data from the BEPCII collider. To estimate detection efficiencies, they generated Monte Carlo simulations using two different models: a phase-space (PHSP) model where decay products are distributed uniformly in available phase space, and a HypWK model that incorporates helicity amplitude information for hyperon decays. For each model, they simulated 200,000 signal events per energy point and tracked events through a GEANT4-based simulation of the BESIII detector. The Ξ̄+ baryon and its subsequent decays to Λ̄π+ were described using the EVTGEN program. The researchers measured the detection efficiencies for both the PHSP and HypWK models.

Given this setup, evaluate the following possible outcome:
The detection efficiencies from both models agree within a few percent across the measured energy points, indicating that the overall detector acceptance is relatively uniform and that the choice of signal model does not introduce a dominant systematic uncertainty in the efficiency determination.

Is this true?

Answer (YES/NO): YES